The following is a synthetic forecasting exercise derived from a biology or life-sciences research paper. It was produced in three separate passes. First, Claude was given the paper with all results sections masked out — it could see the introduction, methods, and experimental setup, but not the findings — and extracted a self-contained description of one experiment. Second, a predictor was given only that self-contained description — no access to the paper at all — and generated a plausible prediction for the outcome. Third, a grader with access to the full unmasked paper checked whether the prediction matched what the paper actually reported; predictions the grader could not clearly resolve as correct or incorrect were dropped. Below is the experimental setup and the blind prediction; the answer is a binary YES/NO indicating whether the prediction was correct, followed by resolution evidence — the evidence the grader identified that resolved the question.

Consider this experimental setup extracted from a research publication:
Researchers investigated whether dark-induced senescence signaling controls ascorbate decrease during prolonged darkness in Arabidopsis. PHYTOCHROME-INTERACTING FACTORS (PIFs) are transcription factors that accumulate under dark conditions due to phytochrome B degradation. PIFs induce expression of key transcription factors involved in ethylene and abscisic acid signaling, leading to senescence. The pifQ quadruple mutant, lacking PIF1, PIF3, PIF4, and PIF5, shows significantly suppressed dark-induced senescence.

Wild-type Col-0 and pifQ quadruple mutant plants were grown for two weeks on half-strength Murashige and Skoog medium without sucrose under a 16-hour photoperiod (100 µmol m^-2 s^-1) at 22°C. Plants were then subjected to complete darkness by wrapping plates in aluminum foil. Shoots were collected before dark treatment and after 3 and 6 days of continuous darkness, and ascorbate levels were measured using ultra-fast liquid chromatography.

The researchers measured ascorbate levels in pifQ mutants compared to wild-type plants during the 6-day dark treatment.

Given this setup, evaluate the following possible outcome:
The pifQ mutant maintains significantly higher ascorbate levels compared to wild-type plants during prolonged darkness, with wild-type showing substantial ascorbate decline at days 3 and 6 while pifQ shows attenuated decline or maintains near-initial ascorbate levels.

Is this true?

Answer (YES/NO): NO